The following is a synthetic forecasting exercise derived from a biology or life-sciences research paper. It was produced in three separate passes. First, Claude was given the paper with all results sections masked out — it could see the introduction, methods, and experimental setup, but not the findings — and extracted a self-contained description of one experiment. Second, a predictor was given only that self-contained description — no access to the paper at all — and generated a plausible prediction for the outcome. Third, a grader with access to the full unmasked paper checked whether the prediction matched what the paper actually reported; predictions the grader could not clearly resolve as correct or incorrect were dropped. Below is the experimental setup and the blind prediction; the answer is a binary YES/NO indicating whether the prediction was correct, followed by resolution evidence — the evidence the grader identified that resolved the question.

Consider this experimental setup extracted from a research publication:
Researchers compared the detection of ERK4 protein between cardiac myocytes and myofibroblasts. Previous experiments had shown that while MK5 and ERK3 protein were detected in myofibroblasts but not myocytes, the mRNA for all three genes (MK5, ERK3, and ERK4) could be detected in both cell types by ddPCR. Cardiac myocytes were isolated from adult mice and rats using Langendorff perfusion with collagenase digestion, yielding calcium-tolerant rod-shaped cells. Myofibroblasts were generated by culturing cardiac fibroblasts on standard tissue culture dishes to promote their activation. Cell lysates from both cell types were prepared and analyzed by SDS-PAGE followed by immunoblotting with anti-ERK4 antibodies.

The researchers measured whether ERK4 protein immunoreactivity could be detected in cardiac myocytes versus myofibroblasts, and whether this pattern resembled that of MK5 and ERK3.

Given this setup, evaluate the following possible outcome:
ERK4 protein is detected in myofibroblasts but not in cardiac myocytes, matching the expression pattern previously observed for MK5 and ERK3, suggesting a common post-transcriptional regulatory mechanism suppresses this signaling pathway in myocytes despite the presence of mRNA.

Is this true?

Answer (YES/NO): NO